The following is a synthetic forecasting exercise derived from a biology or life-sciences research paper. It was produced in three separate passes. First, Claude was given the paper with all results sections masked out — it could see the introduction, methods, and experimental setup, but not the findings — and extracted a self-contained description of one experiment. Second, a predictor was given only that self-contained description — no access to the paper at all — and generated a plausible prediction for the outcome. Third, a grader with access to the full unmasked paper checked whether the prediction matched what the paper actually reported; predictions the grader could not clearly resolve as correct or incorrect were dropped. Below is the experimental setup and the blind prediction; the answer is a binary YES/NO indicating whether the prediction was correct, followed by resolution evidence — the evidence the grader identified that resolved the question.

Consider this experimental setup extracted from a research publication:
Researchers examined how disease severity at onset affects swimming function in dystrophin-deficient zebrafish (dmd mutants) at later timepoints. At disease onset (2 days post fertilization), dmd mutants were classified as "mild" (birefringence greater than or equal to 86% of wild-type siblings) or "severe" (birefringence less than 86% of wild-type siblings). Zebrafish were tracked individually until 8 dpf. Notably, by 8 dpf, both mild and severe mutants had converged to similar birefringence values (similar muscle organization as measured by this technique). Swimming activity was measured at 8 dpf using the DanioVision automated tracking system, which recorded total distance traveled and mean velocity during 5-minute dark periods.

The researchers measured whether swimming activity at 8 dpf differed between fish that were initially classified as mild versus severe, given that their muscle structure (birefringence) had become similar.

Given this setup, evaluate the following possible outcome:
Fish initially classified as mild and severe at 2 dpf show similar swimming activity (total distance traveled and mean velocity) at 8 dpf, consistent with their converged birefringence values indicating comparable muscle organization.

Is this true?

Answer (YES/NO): NO